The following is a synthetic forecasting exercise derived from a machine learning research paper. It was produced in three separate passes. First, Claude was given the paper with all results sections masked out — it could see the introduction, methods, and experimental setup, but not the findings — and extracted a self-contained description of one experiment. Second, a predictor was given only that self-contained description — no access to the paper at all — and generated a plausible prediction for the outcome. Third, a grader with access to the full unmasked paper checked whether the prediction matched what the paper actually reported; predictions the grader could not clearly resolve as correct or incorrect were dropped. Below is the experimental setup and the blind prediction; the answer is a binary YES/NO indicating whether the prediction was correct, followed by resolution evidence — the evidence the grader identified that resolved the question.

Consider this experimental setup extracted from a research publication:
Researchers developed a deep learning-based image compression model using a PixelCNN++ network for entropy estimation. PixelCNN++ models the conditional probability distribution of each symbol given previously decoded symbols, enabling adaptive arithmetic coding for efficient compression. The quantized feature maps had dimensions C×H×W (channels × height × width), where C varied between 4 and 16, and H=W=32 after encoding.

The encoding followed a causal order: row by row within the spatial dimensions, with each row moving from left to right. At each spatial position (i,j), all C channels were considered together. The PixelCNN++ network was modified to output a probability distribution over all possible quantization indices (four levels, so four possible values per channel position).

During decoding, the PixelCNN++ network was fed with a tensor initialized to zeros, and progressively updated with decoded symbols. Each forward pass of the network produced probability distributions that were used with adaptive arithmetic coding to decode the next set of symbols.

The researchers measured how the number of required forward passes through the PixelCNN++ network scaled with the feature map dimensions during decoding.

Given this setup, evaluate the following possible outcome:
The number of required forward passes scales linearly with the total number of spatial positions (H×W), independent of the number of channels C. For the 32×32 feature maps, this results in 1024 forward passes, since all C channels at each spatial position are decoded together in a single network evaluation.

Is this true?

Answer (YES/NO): YES